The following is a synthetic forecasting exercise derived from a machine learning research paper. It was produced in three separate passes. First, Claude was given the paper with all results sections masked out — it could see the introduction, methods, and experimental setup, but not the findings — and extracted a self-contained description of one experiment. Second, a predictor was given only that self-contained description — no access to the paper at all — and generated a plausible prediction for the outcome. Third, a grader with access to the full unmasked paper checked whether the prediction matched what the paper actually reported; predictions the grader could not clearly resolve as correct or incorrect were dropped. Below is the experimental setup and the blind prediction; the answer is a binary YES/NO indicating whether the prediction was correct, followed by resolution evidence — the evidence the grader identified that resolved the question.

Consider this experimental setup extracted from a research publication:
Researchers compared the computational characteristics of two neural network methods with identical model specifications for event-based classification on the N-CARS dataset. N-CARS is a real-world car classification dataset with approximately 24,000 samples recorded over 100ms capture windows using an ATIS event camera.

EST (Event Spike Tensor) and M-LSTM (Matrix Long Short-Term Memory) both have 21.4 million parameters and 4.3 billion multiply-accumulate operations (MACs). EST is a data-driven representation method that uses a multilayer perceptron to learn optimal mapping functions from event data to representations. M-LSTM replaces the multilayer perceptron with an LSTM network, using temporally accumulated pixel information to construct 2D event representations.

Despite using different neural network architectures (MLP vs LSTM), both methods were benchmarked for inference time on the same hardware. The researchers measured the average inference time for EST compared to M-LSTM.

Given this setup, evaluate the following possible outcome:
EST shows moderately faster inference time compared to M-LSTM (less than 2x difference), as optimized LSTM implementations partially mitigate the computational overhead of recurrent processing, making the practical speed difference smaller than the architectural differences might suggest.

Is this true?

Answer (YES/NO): NO